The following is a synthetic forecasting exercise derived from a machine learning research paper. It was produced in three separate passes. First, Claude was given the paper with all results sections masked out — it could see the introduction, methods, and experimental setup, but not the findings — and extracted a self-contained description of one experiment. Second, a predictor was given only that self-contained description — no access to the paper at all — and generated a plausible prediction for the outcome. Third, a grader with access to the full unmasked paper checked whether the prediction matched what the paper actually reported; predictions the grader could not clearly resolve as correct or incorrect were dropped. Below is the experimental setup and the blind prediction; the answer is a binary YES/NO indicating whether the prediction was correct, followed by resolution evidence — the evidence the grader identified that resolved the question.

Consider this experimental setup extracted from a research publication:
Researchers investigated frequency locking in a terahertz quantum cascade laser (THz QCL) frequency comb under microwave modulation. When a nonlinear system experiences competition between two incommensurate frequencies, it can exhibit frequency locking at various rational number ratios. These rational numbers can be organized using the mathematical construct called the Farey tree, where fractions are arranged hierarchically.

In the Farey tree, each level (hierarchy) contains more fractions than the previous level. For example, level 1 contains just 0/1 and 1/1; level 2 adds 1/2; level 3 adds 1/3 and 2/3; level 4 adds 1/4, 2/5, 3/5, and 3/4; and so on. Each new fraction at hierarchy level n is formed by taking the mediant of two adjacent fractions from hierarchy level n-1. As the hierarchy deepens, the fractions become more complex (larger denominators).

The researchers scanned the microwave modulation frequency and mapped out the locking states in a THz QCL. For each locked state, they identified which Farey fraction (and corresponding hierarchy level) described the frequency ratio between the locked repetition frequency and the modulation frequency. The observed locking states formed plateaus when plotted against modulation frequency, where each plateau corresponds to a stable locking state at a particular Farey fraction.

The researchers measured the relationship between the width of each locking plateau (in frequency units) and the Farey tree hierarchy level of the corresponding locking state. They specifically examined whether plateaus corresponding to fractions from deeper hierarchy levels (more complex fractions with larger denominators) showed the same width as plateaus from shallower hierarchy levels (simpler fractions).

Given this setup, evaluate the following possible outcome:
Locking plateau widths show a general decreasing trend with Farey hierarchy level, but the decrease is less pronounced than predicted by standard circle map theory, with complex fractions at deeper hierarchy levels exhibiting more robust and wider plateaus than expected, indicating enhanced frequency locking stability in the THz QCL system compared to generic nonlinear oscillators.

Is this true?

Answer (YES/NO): NO